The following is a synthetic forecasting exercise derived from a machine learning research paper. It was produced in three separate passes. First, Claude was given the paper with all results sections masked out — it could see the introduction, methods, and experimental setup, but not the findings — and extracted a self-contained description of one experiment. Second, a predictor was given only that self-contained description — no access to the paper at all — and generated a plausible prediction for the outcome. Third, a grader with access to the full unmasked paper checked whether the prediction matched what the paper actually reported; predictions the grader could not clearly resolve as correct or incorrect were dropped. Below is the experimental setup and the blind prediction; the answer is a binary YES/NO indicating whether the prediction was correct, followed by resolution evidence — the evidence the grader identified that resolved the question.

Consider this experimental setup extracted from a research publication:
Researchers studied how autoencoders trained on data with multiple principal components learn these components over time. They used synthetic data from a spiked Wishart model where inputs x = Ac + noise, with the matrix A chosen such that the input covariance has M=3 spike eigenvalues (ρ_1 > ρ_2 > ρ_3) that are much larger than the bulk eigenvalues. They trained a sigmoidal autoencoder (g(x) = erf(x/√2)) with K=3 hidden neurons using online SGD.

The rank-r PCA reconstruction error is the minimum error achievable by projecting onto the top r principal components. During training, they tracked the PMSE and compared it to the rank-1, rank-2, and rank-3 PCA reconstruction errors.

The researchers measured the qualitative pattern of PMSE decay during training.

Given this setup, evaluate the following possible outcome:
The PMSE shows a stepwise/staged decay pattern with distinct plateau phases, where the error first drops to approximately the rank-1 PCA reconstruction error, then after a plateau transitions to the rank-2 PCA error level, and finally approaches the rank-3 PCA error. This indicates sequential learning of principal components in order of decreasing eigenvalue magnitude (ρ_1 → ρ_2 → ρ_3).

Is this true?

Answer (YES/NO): YES